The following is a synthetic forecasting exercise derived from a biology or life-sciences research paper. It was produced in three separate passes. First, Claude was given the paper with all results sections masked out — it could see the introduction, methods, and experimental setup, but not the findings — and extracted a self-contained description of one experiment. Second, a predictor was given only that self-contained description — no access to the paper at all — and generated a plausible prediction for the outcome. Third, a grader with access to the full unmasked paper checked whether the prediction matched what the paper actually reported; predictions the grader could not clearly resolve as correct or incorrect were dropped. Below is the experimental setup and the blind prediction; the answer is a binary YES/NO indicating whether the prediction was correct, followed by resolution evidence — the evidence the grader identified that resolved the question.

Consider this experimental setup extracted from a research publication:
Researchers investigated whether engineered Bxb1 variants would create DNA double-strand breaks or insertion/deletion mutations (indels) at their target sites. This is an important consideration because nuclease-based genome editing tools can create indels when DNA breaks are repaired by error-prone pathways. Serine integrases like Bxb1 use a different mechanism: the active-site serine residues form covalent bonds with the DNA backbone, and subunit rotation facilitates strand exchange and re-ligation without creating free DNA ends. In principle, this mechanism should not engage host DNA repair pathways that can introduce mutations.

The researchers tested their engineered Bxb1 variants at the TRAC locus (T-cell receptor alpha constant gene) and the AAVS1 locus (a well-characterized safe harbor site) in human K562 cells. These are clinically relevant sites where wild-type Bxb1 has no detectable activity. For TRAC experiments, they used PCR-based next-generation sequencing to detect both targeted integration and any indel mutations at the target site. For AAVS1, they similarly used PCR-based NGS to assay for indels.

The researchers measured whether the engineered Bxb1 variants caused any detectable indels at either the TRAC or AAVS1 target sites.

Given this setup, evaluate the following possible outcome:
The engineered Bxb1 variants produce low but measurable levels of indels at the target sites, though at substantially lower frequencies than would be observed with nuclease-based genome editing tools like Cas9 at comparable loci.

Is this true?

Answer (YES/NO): NO